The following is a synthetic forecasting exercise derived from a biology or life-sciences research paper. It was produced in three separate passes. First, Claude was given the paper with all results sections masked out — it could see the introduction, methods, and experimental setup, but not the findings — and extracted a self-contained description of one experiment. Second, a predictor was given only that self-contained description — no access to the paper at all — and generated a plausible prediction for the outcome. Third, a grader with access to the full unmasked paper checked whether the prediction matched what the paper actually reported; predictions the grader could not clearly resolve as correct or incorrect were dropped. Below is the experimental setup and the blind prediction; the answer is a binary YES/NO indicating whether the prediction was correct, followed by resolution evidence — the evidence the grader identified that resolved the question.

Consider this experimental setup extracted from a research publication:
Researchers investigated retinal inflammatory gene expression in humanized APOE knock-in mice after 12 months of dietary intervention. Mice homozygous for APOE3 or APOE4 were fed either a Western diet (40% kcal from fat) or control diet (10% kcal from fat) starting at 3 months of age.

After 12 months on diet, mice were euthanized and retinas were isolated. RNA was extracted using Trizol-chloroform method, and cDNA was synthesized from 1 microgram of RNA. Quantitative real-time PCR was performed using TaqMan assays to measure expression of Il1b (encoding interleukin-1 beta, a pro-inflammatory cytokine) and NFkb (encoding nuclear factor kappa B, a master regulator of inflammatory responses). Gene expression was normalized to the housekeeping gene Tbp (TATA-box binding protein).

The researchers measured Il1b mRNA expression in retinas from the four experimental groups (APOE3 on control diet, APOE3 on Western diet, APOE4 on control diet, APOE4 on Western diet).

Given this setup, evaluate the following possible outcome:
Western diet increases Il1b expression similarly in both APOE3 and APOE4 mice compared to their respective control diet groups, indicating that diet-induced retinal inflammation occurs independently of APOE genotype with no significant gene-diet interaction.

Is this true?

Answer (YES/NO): NO